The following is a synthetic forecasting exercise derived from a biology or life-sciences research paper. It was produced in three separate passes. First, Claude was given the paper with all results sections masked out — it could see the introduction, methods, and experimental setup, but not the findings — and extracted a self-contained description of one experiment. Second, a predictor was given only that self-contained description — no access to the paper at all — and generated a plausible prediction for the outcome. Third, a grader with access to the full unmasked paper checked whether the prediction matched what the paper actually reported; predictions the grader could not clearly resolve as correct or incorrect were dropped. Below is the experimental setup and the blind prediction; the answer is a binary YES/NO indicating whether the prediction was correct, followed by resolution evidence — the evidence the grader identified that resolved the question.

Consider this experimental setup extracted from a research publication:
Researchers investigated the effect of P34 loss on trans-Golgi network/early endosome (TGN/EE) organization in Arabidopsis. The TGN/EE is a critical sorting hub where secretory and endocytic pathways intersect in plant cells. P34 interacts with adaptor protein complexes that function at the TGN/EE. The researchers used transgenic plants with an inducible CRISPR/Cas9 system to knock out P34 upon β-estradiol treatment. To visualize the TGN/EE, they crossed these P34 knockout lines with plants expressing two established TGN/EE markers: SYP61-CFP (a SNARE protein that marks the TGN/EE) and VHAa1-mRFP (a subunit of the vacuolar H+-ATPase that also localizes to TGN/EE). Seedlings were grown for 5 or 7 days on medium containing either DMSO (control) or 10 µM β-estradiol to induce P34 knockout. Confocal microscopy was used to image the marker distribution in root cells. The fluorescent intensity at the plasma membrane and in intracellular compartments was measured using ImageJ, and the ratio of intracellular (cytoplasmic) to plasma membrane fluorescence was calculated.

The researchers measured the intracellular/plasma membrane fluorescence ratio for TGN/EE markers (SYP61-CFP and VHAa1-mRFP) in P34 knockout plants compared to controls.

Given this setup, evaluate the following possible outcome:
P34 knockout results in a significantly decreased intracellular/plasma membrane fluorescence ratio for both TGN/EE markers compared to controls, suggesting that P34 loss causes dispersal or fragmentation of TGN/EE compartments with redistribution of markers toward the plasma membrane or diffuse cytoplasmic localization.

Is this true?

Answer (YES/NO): NO